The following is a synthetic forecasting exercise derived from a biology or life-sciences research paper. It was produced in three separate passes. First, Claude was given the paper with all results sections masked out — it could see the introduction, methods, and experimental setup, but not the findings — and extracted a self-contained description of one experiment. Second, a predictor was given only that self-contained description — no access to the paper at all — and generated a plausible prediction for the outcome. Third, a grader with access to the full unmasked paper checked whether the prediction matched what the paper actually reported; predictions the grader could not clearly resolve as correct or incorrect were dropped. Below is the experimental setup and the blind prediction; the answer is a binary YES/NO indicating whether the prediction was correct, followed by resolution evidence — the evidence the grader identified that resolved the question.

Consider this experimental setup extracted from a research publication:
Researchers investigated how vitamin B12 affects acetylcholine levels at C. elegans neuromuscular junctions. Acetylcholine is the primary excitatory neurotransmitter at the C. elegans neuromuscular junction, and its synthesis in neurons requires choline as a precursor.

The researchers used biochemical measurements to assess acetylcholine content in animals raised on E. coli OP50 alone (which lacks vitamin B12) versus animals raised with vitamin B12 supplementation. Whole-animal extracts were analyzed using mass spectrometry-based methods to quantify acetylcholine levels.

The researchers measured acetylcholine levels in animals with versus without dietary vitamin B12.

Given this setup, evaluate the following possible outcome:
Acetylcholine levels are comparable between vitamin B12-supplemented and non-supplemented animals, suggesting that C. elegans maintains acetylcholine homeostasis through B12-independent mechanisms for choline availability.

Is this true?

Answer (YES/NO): NO